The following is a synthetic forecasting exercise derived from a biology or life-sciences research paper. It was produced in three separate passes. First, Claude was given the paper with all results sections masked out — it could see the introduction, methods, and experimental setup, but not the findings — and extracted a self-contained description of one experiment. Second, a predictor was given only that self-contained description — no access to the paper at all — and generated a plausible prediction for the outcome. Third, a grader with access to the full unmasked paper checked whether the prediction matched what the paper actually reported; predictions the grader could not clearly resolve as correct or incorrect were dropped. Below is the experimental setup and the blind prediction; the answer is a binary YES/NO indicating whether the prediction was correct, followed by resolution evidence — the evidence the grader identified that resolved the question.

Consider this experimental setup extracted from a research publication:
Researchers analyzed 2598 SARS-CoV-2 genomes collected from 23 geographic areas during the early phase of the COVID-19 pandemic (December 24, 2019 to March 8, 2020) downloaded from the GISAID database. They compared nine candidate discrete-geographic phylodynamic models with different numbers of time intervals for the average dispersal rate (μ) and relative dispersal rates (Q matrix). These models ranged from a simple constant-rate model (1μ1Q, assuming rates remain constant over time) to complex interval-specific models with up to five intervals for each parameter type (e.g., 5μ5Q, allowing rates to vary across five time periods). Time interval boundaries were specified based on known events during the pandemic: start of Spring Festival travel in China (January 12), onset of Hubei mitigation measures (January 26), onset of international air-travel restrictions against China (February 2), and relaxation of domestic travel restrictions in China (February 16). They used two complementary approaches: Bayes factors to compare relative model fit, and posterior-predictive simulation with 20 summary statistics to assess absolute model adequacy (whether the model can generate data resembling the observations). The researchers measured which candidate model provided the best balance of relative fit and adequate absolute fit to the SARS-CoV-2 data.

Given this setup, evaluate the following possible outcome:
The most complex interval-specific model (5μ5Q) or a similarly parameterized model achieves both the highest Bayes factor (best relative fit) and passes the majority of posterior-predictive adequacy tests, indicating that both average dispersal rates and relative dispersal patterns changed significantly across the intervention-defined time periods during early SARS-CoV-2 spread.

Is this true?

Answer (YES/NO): NO